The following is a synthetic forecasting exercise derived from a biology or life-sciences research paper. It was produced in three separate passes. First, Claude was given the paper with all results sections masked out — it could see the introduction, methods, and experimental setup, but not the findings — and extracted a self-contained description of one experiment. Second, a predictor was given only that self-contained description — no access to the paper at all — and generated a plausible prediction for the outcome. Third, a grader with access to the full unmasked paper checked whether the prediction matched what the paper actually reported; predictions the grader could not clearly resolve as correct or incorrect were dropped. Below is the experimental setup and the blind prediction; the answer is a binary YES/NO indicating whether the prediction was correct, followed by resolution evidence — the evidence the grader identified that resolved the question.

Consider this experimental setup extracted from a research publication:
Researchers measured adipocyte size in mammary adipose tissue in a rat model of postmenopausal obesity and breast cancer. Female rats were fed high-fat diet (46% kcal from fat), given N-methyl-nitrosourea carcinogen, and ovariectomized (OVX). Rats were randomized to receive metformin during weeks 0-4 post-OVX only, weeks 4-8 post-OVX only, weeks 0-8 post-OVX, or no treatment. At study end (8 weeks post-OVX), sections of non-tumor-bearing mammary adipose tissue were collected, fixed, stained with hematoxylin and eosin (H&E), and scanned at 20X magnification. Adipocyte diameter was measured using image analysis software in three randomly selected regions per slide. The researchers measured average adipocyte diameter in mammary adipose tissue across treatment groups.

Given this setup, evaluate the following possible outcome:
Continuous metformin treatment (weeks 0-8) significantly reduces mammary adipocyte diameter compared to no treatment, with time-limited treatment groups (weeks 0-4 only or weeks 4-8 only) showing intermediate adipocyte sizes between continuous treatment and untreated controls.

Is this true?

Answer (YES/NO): NO